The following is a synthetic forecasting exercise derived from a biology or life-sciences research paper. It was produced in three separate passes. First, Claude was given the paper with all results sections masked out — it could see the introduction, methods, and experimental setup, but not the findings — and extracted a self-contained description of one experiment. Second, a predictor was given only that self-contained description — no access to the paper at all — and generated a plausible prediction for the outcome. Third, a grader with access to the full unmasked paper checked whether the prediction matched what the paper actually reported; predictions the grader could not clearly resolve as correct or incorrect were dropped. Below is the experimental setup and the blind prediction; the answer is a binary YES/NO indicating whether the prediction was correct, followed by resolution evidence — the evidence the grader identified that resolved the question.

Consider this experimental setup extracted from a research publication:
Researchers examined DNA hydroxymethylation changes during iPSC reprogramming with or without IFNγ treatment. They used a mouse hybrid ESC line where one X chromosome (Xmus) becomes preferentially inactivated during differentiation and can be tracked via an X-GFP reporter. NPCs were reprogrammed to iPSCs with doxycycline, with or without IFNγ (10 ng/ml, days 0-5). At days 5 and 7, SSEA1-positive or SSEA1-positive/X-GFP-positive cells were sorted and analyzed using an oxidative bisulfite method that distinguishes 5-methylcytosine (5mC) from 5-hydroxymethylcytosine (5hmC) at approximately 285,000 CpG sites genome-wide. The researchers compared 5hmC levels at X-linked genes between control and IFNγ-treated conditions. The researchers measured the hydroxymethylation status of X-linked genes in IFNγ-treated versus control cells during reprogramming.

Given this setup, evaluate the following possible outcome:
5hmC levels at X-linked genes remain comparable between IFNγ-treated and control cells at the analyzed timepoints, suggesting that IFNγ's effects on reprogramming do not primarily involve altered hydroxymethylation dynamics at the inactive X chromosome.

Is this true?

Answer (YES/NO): NO